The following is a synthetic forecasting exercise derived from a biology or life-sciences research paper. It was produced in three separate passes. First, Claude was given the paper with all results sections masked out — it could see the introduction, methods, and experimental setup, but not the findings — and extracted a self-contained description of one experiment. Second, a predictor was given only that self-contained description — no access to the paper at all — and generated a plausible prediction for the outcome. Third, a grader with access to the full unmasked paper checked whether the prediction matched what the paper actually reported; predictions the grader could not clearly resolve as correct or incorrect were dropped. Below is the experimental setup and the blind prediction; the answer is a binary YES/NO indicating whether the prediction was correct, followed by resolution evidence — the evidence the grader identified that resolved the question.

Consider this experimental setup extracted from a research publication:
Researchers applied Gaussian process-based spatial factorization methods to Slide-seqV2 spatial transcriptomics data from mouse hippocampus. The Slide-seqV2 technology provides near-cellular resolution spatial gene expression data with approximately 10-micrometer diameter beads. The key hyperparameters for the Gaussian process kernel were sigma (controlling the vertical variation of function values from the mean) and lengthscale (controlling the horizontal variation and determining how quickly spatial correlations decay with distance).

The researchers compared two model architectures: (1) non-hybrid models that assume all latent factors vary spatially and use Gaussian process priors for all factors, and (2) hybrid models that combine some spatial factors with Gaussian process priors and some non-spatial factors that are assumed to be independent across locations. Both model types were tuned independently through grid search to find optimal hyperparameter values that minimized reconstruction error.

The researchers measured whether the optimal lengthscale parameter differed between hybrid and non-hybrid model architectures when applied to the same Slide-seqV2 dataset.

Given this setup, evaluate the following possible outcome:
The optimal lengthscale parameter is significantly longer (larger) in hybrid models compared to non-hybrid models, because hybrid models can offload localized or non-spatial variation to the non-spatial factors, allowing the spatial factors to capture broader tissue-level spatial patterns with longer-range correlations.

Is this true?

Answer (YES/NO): YES